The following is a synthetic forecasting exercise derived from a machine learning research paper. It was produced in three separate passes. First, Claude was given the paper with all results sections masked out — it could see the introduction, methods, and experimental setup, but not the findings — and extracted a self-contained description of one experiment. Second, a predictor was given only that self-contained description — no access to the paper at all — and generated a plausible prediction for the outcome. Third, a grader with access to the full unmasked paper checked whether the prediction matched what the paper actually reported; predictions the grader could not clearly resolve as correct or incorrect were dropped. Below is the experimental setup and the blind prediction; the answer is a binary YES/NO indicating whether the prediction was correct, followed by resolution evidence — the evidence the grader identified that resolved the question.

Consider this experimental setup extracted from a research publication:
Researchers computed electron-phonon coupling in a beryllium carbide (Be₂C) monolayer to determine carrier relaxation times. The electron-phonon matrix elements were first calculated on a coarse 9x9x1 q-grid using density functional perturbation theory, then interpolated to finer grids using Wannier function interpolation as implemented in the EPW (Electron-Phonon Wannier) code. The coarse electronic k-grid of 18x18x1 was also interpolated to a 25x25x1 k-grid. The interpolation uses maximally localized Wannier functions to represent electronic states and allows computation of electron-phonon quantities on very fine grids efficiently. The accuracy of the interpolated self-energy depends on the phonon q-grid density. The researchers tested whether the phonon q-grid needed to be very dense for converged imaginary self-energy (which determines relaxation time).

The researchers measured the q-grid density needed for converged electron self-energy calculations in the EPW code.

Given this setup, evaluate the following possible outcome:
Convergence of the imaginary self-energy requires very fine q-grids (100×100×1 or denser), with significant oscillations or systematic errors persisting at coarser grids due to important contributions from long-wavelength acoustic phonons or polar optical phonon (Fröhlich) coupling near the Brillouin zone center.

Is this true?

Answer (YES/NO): YES